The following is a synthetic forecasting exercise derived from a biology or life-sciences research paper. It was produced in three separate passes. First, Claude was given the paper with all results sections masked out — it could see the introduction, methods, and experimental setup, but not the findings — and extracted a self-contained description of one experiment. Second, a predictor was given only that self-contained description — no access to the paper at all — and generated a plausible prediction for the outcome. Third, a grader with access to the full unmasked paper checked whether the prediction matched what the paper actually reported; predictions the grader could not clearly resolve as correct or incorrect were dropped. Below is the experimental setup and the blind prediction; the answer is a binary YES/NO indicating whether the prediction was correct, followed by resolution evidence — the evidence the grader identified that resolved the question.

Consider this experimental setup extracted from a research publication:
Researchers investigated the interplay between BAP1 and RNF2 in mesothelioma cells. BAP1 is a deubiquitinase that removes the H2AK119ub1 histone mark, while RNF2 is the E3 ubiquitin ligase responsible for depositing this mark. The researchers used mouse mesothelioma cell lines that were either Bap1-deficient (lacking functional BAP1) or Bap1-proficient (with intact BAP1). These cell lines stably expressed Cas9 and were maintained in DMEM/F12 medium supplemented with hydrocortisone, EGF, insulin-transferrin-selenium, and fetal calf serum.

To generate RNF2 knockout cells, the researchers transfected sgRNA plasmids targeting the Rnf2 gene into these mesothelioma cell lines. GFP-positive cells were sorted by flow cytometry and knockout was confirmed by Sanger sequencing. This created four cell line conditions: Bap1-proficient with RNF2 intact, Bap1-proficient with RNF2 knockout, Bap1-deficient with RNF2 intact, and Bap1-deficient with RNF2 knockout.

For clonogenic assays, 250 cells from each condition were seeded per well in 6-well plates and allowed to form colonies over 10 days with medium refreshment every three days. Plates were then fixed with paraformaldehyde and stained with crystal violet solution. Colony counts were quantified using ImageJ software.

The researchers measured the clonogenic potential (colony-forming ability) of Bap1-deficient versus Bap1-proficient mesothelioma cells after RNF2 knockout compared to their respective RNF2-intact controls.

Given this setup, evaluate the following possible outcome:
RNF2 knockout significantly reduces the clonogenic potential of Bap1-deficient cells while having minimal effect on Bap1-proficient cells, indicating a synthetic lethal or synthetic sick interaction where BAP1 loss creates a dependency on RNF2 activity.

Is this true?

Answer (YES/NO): YES